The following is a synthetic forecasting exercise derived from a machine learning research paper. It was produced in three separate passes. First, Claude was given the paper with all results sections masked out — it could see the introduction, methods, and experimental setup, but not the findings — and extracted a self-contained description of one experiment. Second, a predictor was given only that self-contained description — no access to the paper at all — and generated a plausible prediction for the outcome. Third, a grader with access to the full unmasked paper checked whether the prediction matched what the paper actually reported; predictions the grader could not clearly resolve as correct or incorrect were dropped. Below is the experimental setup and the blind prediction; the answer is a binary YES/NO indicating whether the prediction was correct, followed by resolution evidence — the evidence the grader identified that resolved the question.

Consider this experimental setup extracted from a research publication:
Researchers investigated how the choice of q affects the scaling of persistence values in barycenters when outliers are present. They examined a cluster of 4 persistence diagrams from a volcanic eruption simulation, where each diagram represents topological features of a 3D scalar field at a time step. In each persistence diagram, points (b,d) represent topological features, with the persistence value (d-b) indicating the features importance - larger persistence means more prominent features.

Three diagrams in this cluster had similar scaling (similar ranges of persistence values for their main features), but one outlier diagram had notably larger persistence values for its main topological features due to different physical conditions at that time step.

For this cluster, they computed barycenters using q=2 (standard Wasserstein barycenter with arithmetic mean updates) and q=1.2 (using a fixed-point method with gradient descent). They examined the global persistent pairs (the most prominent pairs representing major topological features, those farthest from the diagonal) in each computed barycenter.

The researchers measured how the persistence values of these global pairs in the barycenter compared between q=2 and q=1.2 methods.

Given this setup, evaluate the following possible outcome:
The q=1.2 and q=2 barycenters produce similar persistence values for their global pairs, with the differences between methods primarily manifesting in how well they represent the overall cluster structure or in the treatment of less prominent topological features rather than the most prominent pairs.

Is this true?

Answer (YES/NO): NO